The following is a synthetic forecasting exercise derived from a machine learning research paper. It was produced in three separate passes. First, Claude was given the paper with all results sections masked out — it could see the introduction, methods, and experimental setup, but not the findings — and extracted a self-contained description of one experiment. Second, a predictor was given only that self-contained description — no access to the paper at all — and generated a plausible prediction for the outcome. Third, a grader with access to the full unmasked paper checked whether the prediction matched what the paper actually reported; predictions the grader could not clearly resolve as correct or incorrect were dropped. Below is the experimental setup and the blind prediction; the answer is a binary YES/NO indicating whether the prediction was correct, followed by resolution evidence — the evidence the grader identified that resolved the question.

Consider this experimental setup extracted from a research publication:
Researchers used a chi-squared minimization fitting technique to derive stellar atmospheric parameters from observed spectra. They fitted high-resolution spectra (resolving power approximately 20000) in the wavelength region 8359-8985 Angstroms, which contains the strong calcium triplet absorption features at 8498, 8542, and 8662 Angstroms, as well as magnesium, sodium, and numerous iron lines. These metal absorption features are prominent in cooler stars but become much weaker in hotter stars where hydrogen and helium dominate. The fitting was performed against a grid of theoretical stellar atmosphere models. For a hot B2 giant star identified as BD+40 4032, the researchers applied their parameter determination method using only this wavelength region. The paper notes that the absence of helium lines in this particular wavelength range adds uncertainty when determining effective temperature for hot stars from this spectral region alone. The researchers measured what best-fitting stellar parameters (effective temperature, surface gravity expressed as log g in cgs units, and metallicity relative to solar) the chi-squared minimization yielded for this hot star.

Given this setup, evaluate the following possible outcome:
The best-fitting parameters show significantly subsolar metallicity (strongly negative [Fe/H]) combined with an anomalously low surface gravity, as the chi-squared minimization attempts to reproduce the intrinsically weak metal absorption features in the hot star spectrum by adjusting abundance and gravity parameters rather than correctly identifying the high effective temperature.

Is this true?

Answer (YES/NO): NO